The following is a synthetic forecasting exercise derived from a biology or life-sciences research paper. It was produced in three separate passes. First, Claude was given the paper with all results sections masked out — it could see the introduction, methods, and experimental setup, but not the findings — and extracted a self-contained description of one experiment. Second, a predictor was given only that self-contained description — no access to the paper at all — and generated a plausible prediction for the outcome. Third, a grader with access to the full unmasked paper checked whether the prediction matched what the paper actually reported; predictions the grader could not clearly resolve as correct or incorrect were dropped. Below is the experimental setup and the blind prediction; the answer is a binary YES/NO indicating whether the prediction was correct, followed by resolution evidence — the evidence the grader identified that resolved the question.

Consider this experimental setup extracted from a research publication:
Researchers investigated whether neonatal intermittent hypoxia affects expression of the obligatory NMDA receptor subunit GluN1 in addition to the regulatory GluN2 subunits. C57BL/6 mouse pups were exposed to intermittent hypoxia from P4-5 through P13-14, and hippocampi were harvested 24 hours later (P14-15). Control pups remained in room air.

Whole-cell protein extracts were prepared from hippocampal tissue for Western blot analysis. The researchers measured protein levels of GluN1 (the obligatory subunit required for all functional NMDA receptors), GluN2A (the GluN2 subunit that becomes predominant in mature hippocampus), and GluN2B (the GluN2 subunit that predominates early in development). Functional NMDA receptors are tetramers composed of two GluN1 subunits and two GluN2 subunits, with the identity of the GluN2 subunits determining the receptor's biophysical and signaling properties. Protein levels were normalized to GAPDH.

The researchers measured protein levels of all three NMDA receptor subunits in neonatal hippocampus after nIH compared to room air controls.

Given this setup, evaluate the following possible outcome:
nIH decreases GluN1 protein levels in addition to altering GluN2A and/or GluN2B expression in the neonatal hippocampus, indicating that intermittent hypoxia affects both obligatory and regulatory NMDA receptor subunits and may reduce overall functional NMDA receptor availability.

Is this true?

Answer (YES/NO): NO